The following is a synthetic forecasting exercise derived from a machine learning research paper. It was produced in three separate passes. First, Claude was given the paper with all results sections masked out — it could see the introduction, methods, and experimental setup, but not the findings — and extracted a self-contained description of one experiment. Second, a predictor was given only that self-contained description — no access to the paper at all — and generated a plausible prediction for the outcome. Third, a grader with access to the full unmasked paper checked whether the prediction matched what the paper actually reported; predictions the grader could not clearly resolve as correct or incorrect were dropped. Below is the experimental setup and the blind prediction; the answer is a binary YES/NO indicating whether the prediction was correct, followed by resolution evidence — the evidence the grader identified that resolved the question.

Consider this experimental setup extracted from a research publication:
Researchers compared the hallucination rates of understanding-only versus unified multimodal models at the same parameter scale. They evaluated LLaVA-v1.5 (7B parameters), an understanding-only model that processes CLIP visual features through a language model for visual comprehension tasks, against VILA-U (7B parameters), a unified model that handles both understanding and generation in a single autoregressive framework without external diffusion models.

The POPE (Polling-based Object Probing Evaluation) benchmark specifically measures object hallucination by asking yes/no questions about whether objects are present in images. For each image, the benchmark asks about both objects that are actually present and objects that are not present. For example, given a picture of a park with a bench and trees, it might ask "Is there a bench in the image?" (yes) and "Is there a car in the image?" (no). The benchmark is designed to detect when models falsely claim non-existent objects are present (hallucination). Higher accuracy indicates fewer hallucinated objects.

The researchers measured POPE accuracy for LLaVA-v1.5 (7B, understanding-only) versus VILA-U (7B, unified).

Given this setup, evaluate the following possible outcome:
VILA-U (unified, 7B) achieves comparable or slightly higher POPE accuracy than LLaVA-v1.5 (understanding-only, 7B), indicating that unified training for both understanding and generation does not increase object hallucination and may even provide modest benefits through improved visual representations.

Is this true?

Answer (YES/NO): YES